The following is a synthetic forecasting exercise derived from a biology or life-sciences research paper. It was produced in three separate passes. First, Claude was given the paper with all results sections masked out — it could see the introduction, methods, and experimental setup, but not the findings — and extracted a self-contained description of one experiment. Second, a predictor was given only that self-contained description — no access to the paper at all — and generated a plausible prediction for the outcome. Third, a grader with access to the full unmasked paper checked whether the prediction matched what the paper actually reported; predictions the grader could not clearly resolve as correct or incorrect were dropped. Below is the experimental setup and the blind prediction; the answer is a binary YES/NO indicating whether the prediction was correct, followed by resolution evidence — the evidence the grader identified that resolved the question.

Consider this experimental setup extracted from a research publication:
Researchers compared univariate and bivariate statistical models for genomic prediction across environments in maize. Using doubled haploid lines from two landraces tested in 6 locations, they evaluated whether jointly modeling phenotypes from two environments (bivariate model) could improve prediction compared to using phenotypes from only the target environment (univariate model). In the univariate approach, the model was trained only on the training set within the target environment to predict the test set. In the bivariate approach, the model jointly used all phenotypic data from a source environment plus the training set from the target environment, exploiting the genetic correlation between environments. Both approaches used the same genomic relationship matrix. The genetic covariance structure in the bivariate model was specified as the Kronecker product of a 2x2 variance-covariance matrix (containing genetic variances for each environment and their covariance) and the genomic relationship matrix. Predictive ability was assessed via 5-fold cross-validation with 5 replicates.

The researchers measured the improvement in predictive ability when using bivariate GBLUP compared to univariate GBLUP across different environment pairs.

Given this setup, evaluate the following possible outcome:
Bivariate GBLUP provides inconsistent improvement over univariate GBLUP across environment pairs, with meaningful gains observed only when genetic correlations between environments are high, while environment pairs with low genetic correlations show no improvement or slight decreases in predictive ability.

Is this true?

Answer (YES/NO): NO